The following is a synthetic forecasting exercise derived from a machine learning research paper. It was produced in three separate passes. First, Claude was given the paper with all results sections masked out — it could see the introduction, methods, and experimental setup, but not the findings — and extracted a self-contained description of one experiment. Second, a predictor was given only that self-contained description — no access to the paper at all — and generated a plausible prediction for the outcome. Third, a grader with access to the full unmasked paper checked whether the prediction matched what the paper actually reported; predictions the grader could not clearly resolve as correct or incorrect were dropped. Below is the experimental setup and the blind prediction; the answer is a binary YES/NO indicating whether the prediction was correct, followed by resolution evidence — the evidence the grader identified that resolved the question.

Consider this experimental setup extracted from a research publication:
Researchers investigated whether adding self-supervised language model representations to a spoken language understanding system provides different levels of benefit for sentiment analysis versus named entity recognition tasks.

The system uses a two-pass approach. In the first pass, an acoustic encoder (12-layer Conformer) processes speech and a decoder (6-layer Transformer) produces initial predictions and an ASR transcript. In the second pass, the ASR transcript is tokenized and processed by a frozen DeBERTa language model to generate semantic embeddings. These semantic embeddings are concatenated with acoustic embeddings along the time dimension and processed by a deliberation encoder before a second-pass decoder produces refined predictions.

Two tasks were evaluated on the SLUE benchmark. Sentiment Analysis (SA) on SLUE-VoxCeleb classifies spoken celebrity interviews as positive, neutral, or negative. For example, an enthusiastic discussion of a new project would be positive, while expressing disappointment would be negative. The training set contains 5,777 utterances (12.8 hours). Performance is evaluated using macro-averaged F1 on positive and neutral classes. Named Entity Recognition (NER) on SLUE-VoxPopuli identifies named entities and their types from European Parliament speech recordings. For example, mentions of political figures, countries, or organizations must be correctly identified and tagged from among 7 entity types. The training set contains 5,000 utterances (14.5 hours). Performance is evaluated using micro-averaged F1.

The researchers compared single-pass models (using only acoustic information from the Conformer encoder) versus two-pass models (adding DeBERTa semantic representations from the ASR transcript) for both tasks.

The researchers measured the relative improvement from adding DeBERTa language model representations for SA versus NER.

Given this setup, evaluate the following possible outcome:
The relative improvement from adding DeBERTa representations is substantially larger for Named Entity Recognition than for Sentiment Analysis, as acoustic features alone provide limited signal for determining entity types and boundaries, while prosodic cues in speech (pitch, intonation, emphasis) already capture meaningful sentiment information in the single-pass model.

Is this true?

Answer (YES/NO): NO